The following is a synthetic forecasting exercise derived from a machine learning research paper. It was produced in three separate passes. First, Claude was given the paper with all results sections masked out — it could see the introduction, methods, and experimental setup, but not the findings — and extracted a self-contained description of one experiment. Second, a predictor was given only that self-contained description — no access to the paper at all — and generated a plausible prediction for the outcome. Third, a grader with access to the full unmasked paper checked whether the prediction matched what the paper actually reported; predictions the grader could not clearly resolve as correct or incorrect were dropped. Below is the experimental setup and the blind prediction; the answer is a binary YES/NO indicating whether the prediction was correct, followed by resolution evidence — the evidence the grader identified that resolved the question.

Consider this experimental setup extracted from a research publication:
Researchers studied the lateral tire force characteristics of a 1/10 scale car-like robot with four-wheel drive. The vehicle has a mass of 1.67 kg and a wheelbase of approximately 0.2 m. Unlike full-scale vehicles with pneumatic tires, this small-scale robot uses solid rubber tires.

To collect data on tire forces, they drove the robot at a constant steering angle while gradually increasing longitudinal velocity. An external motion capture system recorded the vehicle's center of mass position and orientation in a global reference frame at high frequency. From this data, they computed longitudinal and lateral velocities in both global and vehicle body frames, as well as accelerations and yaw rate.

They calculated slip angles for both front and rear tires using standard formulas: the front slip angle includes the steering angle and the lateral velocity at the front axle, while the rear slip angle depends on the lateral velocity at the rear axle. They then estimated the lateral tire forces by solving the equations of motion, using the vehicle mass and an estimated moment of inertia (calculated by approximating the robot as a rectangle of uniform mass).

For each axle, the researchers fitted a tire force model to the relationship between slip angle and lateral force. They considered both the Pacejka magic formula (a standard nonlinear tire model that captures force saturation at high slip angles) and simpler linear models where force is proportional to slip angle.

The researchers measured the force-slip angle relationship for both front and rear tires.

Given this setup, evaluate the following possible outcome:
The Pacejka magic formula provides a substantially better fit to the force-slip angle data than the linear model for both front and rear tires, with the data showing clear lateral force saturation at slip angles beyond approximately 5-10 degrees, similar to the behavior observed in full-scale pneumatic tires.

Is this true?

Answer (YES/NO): NO